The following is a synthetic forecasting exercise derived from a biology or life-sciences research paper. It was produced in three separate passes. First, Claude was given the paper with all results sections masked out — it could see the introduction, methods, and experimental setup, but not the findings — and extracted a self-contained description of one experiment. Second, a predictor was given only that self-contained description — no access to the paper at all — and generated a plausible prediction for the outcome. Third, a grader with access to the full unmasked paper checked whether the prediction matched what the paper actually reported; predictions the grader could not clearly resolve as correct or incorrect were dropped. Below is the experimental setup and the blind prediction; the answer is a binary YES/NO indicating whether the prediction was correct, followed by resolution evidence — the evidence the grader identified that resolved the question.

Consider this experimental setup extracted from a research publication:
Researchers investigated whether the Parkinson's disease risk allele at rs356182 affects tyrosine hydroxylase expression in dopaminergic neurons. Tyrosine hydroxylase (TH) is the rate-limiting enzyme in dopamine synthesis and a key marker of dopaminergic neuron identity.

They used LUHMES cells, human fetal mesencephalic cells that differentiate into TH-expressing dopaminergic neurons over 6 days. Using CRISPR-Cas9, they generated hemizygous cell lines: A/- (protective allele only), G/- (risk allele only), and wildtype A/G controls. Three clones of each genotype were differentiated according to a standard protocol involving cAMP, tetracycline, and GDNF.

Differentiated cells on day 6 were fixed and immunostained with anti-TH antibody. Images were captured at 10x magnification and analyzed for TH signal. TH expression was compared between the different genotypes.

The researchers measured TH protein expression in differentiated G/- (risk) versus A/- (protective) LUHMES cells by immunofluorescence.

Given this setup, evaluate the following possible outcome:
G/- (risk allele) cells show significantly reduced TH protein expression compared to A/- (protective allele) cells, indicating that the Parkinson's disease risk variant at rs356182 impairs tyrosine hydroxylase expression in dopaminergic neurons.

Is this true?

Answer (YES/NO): YES